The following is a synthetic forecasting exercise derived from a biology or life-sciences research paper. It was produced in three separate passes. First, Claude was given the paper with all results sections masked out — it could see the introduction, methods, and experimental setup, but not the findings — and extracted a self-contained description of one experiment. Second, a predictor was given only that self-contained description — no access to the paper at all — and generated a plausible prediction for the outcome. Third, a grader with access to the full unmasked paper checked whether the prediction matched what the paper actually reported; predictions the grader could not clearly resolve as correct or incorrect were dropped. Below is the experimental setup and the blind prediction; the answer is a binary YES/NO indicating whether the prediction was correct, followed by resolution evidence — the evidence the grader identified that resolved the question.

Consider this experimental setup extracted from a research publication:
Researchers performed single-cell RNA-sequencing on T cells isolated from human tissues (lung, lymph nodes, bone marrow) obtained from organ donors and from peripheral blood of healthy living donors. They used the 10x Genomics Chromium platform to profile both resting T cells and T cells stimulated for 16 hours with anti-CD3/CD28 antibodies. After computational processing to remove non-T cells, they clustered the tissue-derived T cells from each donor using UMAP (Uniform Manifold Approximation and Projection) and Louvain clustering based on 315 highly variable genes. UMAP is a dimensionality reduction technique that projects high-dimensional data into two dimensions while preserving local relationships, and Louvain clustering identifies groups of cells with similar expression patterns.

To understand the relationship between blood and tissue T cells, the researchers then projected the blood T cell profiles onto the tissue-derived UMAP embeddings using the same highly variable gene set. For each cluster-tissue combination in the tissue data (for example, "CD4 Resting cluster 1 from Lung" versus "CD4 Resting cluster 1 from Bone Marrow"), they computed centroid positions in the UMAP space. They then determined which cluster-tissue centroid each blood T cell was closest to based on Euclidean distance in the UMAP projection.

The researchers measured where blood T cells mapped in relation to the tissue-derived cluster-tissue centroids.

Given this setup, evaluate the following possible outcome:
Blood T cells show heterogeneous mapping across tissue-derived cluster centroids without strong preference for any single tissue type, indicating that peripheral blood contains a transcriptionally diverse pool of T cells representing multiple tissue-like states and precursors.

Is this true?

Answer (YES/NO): NO